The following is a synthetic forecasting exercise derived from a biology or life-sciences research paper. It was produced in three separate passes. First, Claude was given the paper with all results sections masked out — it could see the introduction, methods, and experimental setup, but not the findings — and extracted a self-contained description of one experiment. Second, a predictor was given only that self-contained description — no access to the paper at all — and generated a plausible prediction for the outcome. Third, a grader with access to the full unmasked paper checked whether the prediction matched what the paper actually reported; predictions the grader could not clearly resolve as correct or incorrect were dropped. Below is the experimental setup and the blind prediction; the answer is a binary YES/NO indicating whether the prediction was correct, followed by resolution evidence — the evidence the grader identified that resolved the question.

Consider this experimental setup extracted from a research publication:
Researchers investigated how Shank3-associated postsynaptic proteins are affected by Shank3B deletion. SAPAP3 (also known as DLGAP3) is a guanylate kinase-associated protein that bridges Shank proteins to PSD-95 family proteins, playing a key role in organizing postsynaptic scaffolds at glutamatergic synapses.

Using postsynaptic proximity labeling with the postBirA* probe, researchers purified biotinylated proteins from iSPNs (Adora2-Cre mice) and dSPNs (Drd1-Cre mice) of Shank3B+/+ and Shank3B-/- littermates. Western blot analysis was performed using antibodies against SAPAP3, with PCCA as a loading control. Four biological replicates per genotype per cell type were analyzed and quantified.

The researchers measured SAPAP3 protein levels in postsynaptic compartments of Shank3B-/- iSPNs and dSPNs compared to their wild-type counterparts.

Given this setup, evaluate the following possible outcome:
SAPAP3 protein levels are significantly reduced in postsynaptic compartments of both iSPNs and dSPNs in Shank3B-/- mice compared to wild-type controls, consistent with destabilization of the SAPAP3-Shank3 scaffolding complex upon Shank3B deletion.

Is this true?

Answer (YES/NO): NO